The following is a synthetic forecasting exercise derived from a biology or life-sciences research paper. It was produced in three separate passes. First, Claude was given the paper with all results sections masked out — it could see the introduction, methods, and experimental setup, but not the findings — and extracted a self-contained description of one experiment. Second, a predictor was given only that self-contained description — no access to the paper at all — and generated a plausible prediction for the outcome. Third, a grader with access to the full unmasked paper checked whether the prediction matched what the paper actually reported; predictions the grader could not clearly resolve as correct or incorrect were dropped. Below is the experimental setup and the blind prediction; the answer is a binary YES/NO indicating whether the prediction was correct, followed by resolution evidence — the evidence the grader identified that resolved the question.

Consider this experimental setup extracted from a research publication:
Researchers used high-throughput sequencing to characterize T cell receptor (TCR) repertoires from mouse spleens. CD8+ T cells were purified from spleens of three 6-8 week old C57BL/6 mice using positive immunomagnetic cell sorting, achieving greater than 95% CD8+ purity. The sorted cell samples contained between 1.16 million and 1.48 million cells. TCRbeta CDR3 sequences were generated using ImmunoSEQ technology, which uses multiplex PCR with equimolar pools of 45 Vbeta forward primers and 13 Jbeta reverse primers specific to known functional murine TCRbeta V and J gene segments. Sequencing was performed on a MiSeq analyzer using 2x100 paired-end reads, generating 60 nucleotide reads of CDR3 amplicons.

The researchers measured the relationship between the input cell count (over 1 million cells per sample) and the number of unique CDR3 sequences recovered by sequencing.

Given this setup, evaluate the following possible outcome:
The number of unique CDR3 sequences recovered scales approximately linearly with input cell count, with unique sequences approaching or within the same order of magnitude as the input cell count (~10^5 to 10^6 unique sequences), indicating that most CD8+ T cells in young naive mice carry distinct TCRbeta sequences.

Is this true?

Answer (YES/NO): NO